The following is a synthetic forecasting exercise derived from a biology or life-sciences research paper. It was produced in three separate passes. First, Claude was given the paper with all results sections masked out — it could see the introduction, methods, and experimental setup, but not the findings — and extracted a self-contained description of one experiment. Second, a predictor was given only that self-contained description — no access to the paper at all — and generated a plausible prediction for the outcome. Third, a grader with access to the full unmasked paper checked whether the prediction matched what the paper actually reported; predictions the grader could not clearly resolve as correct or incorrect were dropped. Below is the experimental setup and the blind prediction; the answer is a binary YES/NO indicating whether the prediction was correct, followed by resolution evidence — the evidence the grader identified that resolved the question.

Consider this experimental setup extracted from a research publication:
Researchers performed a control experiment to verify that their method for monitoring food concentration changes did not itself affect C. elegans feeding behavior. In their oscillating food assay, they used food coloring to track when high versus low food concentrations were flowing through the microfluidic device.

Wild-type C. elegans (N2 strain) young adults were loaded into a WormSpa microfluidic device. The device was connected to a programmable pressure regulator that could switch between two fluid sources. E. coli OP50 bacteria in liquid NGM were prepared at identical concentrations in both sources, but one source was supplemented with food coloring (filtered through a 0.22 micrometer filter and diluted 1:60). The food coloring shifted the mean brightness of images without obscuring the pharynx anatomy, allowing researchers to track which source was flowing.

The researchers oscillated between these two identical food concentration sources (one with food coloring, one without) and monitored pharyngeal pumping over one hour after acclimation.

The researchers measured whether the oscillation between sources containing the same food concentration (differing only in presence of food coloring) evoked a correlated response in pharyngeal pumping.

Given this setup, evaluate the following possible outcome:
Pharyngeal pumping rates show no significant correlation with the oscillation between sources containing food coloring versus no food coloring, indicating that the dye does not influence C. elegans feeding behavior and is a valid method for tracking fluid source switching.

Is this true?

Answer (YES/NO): YES